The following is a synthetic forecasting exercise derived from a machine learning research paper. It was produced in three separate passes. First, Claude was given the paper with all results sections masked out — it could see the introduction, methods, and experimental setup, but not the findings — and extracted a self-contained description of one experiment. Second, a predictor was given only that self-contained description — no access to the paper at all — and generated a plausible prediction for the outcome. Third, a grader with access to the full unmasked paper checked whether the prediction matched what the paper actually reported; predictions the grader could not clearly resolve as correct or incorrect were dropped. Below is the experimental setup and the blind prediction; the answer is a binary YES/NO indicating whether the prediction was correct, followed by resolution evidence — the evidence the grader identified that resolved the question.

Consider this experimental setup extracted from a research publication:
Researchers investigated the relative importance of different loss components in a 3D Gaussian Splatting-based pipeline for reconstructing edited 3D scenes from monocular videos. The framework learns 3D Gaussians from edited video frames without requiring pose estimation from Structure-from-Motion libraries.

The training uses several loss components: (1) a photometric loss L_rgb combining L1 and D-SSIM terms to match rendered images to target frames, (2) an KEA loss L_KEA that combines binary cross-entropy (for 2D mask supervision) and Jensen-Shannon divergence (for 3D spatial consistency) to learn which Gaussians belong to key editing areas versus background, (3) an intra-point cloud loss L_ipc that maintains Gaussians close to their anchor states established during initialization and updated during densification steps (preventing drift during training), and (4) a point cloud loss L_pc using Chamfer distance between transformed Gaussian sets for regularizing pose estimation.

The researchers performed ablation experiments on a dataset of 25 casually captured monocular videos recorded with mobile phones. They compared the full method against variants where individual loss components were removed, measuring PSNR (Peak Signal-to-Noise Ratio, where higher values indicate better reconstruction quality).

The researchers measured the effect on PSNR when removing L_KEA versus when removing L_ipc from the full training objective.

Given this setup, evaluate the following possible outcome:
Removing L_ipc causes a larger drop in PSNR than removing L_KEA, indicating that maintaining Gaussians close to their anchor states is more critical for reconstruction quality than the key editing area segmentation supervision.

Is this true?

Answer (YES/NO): YES